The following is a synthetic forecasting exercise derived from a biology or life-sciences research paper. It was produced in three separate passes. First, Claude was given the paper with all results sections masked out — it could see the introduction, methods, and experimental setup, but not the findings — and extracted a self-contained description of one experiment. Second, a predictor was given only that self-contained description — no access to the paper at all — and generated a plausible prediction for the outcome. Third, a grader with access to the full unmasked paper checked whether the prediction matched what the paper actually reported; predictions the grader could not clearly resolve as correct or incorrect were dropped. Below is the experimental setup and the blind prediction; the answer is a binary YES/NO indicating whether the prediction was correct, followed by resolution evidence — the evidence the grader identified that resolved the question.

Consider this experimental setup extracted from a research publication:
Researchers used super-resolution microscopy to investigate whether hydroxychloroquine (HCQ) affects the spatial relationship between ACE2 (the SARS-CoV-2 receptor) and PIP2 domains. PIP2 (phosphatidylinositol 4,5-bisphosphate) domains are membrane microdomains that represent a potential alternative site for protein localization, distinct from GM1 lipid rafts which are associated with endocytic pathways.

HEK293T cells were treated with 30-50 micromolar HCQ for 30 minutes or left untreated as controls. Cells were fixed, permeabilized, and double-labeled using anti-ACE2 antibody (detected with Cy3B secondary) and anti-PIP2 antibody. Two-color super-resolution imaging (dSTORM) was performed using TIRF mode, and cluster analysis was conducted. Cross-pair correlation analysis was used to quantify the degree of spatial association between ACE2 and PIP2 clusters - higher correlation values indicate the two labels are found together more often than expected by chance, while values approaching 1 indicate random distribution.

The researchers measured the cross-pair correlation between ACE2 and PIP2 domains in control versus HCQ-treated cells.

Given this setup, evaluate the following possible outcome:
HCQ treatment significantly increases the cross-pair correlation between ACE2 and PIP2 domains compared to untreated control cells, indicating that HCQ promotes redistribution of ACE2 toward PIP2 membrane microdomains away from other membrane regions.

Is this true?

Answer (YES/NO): NO